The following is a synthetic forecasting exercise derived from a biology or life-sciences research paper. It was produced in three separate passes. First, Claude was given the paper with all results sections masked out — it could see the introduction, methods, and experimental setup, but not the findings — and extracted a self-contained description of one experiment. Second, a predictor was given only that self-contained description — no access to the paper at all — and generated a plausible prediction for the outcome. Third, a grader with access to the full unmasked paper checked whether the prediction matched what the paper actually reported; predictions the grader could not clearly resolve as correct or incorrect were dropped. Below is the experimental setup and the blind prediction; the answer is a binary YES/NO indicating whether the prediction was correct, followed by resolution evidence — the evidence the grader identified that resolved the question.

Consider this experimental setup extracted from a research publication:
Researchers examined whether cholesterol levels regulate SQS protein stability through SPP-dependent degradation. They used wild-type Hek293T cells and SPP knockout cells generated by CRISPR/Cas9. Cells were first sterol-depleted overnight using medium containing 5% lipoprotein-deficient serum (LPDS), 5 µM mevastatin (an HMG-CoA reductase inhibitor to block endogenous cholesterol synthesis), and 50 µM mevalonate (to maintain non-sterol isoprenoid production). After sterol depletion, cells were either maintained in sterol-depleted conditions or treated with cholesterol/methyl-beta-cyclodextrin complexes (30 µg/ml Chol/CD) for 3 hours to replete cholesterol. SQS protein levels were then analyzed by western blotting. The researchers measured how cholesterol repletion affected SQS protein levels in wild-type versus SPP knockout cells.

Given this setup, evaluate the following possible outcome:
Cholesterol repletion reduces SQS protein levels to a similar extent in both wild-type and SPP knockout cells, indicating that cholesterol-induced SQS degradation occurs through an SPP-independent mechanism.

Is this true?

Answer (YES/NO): NO